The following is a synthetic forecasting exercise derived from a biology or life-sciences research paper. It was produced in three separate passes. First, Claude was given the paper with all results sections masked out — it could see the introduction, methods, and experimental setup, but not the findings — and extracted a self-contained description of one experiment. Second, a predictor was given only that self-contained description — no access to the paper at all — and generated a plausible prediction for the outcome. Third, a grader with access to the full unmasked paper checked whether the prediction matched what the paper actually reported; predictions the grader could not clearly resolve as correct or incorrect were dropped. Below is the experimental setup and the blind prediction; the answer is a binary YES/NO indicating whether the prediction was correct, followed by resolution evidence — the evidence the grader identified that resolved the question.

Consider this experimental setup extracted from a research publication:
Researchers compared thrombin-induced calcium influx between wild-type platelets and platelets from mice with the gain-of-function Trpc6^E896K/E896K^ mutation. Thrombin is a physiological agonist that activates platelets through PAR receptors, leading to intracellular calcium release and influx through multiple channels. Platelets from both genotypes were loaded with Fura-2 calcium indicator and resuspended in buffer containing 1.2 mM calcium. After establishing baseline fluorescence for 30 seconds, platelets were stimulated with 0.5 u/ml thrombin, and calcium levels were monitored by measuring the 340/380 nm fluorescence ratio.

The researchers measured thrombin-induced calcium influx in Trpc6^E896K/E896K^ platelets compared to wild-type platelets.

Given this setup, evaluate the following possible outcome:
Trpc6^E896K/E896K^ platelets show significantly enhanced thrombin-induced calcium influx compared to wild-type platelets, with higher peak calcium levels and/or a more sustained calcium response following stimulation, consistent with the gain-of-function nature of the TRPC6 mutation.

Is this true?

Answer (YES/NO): YES